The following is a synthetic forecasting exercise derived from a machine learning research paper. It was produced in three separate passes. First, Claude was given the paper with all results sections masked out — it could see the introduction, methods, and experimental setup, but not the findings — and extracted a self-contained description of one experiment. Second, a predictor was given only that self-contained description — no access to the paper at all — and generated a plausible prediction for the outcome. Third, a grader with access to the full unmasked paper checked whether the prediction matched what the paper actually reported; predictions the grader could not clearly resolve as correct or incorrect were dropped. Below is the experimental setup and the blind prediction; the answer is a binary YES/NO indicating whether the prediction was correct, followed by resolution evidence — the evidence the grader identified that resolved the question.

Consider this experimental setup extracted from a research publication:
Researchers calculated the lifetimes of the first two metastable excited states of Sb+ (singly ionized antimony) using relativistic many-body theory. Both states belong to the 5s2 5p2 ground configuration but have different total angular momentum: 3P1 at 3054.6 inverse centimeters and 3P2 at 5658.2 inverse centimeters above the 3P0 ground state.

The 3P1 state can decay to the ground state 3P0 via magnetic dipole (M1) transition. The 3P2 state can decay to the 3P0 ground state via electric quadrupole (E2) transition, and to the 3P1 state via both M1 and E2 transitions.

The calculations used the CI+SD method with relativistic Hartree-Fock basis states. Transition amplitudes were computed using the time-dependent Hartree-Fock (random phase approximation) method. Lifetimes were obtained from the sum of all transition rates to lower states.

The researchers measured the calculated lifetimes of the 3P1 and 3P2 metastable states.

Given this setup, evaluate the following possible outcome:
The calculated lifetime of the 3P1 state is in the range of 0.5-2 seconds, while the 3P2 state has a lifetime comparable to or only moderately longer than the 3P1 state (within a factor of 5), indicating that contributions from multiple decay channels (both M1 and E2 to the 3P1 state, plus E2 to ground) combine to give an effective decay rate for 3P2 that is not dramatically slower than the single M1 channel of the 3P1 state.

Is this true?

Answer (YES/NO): YES